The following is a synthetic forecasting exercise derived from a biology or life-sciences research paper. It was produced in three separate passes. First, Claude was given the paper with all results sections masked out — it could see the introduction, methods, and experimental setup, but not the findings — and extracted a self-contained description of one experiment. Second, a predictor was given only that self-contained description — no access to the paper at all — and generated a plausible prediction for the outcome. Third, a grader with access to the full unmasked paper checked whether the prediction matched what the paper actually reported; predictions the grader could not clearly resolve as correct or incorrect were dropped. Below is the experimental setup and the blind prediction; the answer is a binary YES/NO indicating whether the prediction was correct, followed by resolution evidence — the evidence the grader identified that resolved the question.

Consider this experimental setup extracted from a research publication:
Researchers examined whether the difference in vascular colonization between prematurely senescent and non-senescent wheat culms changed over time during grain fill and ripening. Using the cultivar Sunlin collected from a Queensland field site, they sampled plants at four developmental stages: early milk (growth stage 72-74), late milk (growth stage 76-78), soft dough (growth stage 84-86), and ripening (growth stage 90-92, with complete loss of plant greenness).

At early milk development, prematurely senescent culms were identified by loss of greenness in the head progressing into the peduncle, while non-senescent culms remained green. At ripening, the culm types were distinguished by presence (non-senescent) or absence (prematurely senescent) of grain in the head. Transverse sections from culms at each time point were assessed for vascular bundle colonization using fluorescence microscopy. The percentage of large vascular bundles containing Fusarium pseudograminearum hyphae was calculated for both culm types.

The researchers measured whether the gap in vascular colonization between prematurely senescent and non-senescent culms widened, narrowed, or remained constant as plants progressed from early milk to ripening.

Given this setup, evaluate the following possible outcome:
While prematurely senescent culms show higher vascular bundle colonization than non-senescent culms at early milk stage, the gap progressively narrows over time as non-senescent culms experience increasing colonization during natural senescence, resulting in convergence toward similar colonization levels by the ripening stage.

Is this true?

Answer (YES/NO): YES